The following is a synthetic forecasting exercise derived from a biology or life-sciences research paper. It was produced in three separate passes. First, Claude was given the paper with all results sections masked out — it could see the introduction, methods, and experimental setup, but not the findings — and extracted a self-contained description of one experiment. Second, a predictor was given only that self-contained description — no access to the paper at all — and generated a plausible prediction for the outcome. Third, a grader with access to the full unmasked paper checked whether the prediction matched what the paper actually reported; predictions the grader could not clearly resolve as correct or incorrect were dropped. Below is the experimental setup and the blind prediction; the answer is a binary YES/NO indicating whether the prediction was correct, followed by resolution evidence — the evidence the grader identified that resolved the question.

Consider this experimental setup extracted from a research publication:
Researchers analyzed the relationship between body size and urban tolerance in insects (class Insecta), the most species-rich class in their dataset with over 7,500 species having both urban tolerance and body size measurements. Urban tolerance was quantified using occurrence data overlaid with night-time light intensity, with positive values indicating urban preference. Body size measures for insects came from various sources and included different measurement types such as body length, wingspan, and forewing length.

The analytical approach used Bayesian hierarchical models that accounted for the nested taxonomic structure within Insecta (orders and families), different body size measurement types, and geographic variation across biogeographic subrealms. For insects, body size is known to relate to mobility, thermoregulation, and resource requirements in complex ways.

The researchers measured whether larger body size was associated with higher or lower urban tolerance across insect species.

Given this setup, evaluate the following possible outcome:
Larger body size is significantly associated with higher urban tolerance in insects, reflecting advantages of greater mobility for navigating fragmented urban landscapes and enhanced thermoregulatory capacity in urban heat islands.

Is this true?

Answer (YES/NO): NO